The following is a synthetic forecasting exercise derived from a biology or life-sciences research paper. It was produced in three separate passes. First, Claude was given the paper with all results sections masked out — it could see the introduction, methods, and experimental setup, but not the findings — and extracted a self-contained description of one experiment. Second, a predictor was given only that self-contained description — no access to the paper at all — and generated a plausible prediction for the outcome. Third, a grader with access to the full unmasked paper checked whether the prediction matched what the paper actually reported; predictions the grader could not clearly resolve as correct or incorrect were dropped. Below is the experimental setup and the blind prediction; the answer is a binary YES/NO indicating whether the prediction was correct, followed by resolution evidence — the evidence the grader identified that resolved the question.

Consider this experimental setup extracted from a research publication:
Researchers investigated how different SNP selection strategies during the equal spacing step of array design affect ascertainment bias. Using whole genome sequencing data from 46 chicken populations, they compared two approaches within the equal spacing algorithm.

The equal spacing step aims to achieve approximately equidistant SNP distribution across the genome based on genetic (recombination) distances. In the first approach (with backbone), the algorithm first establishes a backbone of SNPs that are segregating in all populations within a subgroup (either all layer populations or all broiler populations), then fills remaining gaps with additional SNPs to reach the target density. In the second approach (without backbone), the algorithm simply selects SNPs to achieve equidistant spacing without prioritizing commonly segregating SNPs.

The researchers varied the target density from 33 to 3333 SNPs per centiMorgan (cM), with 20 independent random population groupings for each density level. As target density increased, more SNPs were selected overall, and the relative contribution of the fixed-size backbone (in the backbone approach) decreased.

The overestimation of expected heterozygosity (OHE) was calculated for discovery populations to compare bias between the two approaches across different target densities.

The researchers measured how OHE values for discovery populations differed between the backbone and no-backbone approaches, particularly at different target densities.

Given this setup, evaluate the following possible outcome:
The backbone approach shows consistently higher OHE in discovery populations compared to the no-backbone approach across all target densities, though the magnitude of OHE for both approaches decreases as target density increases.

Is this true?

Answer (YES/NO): NO